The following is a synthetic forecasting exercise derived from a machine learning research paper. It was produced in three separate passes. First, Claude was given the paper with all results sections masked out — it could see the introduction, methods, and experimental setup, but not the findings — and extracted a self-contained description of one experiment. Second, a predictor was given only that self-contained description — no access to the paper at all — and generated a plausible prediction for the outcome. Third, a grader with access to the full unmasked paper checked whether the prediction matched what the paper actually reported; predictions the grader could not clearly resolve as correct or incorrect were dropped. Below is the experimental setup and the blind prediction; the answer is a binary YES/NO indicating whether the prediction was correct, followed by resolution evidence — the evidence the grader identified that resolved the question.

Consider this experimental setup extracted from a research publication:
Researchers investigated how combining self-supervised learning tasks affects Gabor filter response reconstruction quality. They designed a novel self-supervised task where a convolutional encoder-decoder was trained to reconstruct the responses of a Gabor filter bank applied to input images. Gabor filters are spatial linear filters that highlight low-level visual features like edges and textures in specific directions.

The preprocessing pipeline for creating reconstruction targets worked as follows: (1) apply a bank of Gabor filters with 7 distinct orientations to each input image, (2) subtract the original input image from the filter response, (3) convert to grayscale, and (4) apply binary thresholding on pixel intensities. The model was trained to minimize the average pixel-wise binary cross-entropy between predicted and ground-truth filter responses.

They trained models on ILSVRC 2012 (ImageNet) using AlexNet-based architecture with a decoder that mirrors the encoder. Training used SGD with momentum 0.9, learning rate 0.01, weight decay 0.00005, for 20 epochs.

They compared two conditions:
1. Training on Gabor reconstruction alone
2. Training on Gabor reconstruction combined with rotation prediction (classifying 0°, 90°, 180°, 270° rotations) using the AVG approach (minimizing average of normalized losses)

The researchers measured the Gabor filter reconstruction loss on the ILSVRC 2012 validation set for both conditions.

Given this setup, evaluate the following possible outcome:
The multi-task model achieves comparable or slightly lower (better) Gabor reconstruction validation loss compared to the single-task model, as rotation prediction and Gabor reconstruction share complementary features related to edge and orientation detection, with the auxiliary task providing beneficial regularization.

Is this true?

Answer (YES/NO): NO